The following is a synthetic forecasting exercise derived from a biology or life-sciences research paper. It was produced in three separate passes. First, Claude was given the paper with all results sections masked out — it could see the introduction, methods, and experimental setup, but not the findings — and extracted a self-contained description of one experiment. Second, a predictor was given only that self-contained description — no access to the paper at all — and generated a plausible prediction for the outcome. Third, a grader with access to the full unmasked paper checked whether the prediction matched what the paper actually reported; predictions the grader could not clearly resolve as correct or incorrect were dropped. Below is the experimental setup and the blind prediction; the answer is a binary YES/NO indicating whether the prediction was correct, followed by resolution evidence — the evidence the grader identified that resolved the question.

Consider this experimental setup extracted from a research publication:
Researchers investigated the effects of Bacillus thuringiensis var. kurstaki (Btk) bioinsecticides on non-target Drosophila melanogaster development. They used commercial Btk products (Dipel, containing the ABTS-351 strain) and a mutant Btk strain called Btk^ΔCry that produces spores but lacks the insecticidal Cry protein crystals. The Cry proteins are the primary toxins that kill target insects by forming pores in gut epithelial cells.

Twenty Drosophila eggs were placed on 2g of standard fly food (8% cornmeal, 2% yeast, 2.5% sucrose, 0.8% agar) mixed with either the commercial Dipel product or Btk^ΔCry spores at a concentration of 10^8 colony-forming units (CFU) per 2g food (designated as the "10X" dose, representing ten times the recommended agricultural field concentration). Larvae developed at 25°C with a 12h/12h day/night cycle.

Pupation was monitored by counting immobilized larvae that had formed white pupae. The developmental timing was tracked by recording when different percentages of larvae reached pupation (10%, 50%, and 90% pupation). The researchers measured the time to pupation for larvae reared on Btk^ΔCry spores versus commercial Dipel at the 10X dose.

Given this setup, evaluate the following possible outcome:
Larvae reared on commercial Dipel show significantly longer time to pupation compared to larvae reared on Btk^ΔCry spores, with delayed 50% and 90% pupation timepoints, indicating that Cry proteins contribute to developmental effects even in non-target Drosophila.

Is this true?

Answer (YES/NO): YES